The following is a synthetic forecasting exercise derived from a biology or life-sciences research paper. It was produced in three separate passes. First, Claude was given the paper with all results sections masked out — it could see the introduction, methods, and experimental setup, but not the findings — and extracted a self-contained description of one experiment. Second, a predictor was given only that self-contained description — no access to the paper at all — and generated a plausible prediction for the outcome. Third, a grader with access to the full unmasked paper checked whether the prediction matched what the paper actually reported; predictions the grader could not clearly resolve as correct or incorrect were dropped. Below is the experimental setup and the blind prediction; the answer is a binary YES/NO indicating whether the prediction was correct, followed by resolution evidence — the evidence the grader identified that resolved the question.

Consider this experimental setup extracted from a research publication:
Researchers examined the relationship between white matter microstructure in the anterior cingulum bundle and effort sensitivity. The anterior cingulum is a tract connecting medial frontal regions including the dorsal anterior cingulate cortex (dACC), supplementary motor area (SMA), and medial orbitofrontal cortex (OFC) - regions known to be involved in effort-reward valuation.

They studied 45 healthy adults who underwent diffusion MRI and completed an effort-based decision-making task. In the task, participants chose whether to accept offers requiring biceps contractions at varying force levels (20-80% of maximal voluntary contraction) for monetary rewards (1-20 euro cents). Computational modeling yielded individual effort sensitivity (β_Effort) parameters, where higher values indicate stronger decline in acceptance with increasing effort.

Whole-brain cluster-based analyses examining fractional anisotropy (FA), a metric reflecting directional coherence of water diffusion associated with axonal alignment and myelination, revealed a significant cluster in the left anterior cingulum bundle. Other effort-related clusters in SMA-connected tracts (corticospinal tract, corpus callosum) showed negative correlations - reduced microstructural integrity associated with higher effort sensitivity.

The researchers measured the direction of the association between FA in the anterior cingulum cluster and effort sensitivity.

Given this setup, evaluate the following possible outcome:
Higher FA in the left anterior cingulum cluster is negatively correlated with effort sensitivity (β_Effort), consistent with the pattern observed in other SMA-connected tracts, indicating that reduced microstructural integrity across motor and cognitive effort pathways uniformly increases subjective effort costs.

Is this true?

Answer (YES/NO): NO